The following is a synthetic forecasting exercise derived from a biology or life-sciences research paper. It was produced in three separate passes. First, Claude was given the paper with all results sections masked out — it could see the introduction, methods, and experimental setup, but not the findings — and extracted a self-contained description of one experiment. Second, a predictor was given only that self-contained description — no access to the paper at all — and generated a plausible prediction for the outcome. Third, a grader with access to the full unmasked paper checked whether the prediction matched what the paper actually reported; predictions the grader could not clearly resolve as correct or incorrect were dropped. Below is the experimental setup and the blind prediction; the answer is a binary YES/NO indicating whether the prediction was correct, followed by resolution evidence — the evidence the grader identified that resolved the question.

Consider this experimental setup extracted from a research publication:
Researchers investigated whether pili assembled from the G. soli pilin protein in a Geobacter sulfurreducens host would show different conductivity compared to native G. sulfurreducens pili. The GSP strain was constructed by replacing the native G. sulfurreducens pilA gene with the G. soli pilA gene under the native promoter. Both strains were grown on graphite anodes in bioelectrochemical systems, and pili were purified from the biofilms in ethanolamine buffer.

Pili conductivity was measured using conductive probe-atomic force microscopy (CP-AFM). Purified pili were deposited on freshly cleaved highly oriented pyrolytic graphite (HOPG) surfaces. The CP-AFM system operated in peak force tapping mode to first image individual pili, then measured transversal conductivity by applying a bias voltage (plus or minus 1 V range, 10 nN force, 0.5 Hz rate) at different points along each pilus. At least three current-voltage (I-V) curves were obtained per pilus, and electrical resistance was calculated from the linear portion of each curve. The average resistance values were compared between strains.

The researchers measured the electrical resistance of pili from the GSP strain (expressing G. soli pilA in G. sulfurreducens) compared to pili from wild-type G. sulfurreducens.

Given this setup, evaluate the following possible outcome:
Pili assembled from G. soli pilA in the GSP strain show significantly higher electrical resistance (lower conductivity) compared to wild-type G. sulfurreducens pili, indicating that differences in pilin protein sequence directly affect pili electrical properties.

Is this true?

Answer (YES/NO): NO